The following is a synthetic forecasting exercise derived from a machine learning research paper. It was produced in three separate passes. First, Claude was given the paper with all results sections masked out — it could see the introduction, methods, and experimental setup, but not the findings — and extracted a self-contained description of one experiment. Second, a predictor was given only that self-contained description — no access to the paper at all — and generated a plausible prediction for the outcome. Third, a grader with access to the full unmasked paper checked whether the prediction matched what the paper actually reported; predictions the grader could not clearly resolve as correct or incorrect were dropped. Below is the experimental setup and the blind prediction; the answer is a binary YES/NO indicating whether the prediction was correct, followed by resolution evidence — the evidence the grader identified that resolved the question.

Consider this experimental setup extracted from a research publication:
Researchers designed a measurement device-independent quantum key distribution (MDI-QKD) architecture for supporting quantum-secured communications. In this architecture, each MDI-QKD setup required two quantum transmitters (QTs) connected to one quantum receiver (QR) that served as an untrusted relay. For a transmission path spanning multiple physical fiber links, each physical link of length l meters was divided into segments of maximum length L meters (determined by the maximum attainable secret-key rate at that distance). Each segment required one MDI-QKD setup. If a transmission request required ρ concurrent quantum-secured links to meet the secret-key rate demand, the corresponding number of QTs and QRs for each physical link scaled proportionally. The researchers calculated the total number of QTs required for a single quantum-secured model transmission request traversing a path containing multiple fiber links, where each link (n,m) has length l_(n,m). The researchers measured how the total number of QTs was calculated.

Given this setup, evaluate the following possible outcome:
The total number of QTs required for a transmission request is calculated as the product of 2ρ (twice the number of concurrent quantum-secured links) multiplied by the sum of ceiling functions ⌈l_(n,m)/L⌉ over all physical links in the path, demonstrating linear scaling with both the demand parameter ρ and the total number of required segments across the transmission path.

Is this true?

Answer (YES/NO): YES